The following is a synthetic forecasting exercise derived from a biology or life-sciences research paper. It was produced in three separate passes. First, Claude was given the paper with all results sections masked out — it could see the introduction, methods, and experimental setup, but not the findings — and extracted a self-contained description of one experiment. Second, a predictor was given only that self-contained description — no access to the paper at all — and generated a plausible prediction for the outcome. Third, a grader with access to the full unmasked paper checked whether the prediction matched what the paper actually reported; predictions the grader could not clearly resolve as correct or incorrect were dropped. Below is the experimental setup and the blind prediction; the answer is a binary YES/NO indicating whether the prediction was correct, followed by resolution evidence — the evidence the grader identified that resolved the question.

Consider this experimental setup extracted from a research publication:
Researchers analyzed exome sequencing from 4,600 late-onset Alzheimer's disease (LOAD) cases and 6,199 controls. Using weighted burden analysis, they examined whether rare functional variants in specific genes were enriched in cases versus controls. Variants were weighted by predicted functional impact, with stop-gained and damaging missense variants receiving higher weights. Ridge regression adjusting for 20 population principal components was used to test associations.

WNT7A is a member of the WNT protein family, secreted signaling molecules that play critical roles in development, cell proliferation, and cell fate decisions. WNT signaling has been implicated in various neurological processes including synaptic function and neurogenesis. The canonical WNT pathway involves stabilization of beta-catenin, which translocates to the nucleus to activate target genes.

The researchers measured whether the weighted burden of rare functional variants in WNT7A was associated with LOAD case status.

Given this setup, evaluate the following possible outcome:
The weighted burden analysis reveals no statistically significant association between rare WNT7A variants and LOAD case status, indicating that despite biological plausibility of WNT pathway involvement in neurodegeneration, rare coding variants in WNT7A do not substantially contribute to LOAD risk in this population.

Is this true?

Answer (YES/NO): NO